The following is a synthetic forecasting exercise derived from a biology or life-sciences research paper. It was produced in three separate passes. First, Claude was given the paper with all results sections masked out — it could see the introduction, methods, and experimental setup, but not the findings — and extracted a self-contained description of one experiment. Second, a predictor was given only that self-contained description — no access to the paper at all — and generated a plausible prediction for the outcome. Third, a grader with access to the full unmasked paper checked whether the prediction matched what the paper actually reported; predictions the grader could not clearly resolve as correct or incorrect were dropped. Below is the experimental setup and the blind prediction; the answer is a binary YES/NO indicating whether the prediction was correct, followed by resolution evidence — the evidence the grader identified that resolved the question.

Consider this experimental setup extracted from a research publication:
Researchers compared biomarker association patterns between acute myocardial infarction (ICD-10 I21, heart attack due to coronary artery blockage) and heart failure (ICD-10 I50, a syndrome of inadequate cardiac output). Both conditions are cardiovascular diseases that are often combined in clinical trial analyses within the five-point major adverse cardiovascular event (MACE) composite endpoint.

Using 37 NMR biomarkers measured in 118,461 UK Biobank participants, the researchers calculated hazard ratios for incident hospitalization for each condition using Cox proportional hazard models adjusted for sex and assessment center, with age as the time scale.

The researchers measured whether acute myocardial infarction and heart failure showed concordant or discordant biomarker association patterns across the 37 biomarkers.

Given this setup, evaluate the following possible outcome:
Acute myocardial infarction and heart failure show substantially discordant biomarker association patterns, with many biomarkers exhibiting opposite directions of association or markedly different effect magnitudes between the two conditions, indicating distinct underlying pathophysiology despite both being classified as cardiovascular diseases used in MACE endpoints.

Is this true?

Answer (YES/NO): YES